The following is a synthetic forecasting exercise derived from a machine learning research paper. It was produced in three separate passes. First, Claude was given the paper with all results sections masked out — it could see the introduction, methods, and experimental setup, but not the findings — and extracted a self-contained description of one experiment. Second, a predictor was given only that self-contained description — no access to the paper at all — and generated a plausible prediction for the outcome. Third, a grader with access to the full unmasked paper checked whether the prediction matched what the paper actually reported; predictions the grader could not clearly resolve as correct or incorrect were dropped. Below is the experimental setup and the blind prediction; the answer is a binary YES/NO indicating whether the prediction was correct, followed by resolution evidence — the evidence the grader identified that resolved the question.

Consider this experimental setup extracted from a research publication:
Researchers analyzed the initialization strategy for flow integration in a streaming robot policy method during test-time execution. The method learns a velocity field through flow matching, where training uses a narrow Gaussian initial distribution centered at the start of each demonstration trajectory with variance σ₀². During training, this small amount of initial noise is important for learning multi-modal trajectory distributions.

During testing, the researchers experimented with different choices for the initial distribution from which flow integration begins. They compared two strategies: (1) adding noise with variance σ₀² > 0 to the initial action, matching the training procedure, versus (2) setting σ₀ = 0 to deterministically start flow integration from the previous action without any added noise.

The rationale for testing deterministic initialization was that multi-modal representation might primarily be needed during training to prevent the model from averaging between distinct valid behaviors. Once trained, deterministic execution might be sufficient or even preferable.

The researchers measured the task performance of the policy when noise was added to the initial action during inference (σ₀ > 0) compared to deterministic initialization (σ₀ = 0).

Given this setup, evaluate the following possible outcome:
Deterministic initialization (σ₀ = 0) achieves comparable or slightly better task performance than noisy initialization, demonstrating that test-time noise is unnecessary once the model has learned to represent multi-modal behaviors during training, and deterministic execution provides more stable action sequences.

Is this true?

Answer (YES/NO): YES